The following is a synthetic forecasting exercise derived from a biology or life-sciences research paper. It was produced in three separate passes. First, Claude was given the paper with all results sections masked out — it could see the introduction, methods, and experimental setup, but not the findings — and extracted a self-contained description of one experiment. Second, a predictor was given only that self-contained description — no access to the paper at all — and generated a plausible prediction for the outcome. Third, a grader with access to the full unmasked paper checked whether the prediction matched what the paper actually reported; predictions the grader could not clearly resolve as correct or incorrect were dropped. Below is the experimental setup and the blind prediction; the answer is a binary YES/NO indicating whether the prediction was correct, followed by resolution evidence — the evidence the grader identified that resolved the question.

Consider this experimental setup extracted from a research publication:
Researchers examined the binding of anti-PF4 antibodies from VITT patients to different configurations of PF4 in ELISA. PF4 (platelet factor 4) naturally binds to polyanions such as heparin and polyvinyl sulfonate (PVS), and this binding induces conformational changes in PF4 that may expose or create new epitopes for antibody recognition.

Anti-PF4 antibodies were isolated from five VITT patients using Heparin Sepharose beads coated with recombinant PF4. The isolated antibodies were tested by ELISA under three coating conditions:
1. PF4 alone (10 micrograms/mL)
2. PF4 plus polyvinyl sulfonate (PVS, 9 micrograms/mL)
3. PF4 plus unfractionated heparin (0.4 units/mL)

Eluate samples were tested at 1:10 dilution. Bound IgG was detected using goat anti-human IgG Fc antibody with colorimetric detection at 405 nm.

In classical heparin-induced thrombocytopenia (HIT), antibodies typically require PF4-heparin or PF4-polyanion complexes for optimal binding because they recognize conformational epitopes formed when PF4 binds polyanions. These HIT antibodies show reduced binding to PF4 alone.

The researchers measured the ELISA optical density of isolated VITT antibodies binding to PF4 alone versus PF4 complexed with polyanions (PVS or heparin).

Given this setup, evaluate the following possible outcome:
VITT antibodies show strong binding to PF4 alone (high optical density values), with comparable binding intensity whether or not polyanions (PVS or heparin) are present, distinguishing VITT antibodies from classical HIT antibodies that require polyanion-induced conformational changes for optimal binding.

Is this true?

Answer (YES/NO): NO